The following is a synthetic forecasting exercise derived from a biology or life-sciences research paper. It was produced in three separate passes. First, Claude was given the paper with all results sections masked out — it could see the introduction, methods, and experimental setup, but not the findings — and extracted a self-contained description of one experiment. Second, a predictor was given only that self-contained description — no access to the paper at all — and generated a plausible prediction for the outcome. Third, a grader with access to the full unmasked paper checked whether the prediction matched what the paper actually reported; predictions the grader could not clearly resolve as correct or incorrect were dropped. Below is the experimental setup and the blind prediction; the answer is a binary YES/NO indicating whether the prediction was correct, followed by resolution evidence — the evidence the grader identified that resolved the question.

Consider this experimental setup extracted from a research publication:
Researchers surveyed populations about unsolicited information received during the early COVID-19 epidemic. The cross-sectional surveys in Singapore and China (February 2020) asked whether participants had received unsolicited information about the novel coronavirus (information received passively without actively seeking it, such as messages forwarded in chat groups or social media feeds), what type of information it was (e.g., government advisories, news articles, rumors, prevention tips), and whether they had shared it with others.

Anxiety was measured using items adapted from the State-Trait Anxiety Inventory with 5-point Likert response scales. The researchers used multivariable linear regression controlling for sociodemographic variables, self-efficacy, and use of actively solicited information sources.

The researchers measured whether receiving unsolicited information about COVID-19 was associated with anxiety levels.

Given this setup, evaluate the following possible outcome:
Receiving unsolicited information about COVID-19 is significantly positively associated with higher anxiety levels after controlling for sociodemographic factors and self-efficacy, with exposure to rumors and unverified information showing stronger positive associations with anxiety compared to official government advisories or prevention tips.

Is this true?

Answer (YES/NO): NO